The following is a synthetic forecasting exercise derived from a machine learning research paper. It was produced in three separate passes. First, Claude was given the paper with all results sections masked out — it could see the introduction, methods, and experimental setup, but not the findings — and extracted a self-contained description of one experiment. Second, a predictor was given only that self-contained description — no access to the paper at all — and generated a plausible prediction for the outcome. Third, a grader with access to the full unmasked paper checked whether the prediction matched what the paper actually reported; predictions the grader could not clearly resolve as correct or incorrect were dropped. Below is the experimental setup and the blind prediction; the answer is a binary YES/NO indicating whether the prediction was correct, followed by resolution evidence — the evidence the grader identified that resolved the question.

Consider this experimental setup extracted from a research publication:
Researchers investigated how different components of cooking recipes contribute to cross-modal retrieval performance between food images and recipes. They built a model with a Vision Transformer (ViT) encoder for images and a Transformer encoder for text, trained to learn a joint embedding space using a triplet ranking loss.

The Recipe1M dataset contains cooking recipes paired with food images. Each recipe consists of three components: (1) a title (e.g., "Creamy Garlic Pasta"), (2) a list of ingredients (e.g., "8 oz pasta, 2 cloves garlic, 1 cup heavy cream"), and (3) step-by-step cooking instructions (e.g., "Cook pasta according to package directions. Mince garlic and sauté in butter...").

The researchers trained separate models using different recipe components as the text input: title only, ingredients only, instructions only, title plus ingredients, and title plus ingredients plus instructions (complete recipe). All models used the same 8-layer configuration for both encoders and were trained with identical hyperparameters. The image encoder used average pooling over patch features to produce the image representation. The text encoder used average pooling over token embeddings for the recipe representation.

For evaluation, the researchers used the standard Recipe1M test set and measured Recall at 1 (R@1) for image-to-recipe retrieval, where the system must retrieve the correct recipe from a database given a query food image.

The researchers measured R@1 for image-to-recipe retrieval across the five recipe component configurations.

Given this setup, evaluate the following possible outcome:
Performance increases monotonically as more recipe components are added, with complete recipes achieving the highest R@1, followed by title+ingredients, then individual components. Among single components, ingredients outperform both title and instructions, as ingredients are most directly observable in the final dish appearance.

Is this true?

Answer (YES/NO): YES